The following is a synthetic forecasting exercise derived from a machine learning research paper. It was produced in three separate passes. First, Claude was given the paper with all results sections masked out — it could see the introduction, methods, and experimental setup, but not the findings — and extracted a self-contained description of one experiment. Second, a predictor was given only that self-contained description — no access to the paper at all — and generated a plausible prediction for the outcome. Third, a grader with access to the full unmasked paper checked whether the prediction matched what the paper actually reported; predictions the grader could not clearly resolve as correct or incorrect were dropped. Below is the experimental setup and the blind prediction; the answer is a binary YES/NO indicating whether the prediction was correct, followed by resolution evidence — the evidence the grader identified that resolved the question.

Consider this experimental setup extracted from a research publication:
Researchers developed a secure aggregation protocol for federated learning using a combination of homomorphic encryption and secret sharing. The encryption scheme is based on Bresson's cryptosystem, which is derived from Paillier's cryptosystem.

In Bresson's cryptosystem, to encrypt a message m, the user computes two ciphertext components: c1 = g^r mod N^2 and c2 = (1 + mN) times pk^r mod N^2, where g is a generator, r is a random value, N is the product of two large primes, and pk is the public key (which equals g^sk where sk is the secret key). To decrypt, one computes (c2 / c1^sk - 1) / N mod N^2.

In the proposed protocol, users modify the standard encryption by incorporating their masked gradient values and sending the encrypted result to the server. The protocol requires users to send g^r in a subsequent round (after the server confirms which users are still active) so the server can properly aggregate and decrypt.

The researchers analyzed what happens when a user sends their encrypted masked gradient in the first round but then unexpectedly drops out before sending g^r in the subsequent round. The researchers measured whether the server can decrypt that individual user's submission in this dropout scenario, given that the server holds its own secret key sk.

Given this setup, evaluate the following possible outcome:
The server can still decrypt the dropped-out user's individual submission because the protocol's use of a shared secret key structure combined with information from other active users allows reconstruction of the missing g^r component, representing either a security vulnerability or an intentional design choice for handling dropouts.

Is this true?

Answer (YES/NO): NO